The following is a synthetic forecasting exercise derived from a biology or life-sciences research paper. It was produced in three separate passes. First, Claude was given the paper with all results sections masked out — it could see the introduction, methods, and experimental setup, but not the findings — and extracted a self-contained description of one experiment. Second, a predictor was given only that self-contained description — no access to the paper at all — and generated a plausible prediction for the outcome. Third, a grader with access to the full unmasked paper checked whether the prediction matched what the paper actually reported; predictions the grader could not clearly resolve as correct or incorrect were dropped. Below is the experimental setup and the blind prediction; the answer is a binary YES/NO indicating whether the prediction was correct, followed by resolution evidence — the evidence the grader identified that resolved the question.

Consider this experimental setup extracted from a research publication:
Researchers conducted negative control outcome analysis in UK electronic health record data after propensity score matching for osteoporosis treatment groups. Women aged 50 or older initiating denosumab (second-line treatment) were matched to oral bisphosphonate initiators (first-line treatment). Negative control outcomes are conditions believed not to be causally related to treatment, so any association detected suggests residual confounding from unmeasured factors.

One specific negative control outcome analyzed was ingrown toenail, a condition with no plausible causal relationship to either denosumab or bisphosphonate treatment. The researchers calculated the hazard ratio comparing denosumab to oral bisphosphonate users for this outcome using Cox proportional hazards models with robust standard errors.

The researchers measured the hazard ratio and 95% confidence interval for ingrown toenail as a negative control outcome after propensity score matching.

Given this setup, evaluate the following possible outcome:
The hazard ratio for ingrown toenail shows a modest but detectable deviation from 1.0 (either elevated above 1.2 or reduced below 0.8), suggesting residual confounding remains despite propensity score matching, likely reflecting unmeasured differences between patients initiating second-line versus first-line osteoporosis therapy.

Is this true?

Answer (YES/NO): NO